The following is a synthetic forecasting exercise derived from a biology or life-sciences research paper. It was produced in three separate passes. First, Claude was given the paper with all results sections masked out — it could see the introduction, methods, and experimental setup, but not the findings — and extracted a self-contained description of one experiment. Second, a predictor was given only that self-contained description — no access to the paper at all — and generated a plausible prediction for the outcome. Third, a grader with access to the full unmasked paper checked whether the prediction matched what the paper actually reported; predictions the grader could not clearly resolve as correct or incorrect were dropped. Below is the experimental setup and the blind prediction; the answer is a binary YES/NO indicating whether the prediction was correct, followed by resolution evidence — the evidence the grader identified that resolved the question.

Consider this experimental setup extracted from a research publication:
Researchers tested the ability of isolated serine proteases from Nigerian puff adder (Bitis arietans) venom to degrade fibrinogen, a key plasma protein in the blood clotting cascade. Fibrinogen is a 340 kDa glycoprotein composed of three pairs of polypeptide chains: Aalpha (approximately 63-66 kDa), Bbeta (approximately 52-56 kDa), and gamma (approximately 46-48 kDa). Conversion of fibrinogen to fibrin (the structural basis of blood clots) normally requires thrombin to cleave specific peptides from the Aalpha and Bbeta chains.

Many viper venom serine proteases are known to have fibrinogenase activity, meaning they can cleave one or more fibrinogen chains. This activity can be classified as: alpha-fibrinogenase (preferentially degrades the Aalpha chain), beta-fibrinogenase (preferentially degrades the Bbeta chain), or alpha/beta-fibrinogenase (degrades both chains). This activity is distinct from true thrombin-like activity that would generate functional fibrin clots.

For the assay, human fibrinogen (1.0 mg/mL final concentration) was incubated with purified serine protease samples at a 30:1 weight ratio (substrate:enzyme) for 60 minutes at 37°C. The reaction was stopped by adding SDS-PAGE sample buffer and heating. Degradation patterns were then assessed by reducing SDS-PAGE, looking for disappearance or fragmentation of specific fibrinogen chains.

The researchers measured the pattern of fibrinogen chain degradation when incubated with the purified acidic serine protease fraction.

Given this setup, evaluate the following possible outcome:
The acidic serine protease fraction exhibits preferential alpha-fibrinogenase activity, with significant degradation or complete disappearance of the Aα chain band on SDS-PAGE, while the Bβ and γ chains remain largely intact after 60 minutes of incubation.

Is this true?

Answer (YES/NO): NO